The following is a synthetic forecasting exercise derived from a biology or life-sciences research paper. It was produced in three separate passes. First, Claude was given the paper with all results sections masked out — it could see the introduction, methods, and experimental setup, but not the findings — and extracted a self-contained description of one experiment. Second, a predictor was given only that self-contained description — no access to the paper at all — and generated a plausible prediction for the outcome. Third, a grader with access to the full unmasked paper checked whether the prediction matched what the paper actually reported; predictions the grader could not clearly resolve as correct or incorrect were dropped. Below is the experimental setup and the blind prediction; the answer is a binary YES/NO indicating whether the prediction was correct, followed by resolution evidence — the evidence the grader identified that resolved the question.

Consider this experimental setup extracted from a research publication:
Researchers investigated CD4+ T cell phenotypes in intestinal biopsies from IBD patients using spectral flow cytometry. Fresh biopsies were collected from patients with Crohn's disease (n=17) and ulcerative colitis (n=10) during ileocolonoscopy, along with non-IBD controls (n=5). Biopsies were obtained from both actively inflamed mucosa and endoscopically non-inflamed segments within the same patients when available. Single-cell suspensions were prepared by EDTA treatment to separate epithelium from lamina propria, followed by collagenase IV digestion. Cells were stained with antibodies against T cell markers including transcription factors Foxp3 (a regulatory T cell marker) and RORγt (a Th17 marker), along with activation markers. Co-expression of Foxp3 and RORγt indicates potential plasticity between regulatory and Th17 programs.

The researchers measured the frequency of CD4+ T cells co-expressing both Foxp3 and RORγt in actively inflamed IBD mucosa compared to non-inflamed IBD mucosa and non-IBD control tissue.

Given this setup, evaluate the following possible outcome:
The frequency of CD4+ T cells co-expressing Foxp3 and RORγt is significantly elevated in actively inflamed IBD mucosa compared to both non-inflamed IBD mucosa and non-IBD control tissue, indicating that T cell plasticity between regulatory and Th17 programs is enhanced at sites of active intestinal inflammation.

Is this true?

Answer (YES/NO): YES